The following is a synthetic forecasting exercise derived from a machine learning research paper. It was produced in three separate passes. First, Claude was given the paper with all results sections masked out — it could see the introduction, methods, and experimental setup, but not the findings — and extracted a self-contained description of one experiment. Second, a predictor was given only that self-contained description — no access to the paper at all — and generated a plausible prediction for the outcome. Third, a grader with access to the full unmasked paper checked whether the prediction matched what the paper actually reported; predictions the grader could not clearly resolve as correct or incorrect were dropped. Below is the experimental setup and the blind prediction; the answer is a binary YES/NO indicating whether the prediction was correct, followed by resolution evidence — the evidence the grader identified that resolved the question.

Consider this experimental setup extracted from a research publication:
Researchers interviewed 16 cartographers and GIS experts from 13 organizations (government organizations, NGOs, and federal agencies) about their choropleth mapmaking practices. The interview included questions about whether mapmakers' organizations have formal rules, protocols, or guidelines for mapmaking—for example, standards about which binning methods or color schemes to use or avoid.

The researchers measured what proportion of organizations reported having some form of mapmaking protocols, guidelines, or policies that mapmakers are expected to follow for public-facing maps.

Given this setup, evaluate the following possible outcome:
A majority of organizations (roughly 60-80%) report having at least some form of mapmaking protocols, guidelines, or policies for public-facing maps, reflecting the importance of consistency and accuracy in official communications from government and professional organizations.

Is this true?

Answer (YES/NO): NO